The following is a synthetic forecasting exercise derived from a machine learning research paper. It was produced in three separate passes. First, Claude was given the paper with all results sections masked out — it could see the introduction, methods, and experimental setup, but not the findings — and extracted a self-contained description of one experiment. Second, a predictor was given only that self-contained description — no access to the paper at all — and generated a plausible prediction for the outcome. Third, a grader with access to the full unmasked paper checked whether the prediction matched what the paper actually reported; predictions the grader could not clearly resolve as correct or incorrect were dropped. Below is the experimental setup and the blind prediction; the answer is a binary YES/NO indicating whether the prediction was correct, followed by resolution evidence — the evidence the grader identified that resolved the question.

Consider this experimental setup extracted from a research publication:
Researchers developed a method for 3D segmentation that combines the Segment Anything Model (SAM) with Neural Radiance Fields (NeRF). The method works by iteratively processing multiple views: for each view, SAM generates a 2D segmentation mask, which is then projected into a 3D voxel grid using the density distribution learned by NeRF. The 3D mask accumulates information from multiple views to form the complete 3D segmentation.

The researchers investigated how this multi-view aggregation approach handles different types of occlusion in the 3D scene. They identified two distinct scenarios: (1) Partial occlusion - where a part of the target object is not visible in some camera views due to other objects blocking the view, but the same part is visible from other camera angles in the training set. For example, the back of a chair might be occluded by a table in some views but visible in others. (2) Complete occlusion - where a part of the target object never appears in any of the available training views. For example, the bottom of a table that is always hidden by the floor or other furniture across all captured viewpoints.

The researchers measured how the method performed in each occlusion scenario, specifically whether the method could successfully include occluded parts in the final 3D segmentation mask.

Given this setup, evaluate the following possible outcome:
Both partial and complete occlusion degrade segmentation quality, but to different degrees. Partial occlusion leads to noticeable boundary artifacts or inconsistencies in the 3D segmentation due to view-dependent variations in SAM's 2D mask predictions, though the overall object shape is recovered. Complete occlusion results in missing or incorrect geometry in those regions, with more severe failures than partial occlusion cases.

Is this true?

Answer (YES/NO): NO